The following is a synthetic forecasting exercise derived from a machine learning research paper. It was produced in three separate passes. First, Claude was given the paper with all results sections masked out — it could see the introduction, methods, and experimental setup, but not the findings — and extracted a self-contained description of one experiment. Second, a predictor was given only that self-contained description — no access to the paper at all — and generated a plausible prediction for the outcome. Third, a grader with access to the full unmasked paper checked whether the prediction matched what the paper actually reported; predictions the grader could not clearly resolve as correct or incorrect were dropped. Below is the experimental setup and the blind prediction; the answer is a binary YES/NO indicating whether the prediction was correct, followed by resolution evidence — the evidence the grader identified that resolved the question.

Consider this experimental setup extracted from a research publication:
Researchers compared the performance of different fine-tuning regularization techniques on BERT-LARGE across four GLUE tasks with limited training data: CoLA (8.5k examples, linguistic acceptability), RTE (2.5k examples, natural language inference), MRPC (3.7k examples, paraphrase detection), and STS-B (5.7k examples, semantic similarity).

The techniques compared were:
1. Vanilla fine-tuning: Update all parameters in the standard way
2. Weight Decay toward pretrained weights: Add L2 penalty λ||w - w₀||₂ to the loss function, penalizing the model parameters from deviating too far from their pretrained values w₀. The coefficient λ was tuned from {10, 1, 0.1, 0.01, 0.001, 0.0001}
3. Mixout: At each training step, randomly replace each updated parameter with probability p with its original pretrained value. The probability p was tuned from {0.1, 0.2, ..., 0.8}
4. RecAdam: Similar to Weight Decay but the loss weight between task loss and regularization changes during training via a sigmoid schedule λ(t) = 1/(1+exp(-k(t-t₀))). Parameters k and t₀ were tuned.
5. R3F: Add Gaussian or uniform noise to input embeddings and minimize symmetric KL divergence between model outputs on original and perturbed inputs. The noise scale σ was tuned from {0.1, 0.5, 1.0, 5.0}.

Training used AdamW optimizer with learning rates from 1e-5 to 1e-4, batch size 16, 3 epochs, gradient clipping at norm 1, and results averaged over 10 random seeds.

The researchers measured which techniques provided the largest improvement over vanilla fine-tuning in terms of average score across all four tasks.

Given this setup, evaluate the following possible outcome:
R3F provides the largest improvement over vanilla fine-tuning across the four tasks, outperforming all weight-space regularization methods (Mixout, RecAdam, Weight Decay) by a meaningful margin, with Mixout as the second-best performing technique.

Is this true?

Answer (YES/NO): NO